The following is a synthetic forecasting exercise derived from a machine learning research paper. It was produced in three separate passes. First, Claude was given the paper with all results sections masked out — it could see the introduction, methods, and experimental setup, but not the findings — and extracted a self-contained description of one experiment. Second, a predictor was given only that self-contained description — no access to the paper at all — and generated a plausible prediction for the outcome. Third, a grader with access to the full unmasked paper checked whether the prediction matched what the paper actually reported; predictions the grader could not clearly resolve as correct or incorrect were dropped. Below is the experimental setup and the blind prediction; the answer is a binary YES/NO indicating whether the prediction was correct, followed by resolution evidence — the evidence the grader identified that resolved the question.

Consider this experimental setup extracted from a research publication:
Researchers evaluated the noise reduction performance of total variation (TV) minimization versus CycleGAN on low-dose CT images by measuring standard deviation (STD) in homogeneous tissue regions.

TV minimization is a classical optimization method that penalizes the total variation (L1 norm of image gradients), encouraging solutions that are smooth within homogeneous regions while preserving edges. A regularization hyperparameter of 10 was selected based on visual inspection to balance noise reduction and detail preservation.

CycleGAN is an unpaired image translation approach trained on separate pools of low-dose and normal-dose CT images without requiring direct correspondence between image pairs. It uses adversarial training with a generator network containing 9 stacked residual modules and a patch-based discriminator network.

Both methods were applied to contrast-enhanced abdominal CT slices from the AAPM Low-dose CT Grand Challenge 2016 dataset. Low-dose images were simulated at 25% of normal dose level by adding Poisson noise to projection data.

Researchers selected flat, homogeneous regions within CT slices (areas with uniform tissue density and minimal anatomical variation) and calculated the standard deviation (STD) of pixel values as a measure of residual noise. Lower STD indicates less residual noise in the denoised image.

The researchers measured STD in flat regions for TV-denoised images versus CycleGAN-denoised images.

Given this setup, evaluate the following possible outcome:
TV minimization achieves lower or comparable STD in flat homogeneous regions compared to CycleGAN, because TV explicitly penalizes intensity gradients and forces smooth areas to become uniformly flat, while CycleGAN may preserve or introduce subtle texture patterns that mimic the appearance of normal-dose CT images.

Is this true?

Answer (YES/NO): YES